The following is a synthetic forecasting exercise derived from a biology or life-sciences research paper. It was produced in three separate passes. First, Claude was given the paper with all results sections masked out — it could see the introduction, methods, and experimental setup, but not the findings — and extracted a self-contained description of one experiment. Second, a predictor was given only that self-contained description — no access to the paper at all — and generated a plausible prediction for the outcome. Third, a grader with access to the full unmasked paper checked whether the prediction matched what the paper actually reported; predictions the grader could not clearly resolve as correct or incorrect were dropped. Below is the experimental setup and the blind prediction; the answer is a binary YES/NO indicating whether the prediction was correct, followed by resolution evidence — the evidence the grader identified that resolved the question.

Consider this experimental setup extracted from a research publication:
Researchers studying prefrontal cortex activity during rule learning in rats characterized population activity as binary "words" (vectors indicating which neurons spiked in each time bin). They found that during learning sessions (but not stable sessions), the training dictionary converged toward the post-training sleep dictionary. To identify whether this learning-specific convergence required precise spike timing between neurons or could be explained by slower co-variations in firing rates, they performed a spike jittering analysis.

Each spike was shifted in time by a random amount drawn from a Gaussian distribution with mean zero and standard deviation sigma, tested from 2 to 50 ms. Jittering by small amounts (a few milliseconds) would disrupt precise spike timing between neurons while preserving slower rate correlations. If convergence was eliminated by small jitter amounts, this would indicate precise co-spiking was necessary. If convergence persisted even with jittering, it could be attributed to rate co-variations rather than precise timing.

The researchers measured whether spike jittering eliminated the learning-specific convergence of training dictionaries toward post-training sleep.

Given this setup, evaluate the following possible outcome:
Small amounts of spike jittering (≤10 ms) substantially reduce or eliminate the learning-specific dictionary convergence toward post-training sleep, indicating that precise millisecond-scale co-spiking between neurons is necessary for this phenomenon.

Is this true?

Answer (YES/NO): NO